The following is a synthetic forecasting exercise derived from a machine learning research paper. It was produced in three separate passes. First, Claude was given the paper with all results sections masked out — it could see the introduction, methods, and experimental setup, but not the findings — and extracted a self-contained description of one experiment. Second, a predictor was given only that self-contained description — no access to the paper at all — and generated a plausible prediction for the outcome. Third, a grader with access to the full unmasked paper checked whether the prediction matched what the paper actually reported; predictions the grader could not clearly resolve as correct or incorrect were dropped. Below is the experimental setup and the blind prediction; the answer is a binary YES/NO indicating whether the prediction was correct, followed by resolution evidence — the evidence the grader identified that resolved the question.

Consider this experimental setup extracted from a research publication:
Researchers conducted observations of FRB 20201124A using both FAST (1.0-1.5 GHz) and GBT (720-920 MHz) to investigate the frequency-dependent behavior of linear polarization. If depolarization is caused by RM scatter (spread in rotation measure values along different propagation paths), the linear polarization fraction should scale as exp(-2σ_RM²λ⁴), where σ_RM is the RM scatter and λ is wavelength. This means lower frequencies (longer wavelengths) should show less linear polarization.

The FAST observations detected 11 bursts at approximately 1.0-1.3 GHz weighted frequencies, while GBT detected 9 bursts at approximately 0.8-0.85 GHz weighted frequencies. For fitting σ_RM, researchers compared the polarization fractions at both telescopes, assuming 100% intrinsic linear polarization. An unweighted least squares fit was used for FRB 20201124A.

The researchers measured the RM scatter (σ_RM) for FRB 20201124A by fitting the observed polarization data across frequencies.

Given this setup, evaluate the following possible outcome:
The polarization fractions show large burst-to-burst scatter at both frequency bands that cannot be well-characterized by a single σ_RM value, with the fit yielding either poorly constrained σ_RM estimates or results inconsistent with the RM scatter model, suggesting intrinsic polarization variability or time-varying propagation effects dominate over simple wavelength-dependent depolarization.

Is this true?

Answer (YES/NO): NO